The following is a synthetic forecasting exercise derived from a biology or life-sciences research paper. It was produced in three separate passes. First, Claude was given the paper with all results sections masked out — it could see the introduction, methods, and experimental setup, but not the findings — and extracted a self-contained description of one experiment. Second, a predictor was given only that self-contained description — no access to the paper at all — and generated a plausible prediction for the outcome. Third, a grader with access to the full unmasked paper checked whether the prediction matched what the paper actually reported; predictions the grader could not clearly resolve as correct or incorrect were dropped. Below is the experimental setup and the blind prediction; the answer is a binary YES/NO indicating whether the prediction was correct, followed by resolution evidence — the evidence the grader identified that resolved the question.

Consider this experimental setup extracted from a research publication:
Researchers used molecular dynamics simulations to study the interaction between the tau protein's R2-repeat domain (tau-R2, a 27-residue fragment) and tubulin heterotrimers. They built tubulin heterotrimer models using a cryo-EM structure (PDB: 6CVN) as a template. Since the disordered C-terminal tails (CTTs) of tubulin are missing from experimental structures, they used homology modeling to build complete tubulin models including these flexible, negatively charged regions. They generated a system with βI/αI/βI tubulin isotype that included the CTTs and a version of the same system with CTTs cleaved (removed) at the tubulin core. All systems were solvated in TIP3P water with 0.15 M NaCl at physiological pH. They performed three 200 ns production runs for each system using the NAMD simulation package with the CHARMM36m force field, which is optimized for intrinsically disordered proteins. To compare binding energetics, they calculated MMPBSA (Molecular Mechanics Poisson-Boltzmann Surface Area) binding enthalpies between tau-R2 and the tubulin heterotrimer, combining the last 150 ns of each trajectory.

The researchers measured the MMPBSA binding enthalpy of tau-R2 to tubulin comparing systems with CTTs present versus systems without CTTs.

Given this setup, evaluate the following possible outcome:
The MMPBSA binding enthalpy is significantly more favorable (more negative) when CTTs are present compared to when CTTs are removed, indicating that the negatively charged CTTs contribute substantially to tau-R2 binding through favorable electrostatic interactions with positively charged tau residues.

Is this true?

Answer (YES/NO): YES